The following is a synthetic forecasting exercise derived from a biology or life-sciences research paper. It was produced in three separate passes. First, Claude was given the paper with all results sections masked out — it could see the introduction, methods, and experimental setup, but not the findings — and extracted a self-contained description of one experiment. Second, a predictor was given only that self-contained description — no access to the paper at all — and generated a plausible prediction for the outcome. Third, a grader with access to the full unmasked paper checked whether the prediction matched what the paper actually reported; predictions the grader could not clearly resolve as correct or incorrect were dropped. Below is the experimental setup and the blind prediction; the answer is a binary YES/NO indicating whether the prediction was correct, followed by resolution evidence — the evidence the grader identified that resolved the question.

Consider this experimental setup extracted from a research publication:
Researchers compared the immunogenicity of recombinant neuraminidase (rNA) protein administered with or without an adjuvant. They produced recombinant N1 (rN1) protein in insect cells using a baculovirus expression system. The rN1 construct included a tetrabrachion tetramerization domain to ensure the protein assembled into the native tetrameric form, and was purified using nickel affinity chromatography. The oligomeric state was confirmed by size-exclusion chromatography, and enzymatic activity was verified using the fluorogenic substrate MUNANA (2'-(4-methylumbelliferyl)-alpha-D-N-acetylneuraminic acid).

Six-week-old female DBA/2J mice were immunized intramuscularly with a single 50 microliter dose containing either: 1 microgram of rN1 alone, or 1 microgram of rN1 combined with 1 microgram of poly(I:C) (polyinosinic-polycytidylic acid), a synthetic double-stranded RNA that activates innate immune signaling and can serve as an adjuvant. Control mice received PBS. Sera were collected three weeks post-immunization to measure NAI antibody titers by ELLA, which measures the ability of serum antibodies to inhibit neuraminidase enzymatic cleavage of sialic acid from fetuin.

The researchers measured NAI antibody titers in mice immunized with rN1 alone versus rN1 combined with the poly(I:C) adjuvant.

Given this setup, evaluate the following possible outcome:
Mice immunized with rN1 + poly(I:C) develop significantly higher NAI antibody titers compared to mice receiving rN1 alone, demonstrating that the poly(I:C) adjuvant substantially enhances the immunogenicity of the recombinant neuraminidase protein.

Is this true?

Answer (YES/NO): YES